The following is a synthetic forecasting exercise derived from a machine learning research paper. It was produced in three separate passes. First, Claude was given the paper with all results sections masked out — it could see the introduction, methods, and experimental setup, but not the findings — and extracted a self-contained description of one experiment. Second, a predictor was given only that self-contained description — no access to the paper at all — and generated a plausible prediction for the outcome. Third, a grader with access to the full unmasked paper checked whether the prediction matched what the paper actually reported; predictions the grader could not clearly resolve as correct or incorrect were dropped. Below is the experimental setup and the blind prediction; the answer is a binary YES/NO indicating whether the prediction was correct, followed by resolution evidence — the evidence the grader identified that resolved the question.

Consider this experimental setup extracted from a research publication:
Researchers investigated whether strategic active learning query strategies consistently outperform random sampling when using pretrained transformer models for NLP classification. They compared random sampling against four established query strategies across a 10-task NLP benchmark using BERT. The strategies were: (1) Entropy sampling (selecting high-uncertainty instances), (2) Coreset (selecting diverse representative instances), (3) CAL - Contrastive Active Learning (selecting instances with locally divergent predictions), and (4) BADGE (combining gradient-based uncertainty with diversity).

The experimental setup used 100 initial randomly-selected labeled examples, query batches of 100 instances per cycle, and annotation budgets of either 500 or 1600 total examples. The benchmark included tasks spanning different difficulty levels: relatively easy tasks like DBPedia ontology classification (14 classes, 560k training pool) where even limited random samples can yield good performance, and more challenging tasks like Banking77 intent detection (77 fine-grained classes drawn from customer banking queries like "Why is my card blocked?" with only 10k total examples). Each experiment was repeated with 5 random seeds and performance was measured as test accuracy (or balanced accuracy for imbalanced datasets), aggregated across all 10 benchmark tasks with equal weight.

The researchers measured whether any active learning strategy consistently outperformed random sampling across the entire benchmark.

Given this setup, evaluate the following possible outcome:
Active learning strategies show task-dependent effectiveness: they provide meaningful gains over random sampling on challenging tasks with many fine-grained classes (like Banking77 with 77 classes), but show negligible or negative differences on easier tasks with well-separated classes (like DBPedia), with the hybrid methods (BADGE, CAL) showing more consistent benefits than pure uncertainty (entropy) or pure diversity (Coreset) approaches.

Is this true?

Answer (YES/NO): NO